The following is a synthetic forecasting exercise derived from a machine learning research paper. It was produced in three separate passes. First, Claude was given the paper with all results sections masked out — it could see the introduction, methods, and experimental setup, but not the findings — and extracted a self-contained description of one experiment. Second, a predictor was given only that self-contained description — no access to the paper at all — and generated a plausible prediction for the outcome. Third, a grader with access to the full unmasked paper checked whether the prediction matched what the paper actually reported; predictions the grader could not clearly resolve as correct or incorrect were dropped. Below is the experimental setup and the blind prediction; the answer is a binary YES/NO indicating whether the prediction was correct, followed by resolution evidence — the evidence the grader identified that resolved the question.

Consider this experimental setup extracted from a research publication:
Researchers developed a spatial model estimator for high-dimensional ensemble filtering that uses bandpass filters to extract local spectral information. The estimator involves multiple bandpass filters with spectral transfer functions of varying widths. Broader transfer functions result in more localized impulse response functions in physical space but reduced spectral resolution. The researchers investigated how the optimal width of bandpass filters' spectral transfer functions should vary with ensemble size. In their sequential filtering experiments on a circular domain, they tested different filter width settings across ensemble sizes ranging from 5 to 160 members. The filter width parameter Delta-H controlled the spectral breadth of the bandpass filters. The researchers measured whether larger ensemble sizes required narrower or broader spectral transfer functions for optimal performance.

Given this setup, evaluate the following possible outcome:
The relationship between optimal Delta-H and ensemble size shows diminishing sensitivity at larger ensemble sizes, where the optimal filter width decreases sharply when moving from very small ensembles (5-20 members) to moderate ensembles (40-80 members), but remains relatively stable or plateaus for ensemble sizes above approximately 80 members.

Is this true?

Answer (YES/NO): NO